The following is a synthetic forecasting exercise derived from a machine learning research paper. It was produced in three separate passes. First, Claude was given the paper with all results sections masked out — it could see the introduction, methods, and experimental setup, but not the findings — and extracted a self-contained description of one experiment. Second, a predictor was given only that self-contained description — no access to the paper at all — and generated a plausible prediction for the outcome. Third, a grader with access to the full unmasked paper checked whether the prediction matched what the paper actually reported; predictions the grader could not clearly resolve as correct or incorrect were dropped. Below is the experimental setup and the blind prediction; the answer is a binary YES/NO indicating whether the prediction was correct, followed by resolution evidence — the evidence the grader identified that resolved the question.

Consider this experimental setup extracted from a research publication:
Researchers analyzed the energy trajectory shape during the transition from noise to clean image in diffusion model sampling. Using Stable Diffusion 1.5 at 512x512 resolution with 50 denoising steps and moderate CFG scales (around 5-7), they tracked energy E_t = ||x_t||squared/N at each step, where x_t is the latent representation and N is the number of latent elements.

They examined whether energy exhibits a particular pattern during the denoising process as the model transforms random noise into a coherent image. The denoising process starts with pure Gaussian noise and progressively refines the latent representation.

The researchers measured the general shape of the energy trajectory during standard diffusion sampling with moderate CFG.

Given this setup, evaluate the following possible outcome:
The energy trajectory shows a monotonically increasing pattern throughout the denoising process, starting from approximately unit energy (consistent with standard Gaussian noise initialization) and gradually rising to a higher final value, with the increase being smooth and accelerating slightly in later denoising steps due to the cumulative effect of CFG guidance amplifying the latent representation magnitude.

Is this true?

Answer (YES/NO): NO